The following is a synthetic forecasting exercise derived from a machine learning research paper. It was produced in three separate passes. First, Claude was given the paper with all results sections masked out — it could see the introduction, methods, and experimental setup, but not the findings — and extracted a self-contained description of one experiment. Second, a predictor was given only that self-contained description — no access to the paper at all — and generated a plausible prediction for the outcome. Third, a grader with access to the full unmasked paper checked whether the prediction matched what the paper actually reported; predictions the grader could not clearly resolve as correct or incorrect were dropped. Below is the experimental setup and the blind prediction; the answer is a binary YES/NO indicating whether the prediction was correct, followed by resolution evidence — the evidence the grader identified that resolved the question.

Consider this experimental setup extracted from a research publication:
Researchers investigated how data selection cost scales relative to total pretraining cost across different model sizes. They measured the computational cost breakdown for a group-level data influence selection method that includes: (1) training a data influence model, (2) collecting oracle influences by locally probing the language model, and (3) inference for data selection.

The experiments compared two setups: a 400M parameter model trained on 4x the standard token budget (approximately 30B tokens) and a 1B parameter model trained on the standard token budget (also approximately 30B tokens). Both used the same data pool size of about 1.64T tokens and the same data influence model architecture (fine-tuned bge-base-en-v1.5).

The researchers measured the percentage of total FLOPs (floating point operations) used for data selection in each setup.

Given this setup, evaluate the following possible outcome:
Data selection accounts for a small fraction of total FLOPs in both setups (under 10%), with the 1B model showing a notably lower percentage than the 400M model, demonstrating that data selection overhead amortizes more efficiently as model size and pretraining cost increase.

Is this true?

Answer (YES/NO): NO